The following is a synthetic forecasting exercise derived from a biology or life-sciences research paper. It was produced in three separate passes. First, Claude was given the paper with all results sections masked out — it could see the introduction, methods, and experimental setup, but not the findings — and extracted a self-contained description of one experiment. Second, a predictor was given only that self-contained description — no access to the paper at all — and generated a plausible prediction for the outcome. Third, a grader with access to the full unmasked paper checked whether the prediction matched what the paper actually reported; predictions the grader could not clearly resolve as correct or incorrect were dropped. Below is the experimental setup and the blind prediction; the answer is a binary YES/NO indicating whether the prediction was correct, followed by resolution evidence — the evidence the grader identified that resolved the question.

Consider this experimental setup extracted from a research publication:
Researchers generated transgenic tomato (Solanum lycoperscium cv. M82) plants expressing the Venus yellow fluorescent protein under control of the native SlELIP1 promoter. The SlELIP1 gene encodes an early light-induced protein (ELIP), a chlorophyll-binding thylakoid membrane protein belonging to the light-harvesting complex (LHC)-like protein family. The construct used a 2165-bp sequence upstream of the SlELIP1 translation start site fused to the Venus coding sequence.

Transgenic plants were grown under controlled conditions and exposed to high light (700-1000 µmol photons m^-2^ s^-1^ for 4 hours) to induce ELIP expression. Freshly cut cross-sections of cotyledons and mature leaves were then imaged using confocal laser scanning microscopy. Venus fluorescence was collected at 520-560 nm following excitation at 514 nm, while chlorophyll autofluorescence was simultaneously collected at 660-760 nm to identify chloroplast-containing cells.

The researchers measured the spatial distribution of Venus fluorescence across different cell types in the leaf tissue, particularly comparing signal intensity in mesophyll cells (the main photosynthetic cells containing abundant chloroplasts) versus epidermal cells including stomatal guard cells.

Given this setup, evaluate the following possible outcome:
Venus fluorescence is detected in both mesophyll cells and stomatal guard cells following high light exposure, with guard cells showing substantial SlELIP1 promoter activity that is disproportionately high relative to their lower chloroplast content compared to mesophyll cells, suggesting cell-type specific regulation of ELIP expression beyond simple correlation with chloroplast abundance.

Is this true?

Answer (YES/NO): NO